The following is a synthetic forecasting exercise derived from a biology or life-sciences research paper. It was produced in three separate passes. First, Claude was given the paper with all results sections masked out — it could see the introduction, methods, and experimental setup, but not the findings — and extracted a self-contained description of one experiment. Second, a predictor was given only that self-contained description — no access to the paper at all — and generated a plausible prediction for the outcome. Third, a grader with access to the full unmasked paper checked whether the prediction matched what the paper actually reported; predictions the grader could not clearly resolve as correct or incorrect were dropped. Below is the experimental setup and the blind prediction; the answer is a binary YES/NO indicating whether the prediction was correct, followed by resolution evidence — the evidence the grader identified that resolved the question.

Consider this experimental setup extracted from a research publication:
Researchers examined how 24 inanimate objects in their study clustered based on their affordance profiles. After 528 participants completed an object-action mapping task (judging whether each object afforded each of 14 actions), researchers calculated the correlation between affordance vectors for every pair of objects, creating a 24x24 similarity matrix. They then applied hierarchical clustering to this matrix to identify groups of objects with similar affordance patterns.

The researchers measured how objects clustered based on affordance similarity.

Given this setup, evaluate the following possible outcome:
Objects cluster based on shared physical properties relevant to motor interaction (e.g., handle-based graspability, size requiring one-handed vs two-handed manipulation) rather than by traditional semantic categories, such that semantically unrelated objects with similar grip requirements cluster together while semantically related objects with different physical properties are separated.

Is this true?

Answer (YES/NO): NO